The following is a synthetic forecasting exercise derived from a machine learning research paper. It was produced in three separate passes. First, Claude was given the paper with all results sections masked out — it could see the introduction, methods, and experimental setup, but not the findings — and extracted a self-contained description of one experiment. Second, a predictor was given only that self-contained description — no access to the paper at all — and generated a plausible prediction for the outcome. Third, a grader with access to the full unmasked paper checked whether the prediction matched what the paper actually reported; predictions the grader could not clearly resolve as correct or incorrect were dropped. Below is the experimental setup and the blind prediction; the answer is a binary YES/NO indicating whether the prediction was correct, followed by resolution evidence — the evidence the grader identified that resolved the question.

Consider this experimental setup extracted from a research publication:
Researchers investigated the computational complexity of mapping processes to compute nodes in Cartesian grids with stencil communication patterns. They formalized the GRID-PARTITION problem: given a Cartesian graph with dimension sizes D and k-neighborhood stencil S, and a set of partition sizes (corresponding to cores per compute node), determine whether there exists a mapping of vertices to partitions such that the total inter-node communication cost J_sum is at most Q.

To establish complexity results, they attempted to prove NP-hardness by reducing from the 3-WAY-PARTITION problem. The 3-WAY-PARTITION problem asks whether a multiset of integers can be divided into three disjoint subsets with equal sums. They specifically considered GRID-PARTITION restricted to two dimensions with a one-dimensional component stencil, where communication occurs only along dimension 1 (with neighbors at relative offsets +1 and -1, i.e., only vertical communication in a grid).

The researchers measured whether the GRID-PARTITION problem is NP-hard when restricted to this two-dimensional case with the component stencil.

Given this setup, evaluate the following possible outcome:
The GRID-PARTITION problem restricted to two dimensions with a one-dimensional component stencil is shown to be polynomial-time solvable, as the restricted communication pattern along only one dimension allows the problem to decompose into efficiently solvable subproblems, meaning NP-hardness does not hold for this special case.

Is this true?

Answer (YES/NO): NO